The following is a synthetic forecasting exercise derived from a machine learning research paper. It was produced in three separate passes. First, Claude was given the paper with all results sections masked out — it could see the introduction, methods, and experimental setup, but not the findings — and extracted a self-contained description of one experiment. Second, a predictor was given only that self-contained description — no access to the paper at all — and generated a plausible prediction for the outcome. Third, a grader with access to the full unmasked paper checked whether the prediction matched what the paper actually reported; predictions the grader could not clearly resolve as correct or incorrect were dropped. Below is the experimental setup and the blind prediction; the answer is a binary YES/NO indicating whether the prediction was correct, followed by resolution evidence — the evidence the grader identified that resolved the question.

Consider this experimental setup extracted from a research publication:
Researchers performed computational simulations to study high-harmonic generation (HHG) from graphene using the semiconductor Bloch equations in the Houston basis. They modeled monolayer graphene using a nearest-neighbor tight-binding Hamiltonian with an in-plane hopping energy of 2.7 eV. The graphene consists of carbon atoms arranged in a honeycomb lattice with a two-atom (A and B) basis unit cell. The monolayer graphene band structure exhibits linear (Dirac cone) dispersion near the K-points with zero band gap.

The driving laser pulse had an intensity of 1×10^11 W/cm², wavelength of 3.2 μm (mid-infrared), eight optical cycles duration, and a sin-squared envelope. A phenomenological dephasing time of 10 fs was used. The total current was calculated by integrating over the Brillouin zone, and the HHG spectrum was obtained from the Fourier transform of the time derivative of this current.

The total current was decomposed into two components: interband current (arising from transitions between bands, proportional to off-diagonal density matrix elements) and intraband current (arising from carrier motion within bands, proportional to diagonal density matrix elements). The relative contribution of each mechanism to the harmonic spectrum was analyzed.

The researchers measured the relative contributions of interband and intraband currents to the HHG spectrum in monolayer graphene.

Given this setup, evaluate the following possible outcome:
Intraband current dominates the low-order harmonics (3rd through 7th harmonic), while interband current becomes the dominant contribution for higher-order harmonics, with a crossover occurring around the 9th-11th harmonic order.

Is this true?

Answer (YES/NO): NO